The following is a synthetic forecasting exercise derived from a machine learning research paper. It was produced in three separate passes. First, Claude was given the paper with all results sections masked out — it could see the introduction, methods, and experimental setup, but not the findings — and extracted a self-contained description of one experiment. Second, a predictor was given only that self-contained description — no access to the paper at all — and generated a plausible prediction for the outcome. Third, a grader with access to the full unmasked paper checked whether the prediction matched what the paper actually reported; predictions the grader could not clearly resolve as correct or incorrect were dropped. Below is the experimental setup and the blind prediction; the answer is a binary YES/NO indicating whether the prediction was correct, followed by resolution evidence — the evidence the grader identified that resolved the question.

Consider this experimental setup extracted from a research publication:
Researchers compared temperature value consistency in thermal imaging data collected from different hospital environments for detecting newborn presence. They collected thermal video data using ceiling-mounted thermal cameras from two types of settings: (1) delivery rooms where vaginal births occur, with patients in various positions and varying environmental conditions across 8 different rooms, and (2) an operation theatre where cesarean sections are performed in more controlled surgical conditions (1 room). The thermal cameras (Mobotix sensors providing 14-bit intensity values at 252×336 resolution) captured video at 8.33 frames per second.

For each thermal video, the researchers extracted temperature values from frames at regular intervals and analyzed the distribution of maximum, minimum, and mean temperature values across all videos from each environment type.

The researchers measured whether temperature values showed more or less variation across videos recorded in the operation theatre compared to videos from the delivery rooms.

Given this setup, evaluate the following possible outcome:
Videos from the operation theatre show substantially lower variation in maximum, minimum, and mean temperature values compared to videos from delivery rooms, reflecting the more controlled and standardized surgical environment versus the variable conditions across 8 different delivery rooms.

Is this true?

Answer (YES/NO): YES